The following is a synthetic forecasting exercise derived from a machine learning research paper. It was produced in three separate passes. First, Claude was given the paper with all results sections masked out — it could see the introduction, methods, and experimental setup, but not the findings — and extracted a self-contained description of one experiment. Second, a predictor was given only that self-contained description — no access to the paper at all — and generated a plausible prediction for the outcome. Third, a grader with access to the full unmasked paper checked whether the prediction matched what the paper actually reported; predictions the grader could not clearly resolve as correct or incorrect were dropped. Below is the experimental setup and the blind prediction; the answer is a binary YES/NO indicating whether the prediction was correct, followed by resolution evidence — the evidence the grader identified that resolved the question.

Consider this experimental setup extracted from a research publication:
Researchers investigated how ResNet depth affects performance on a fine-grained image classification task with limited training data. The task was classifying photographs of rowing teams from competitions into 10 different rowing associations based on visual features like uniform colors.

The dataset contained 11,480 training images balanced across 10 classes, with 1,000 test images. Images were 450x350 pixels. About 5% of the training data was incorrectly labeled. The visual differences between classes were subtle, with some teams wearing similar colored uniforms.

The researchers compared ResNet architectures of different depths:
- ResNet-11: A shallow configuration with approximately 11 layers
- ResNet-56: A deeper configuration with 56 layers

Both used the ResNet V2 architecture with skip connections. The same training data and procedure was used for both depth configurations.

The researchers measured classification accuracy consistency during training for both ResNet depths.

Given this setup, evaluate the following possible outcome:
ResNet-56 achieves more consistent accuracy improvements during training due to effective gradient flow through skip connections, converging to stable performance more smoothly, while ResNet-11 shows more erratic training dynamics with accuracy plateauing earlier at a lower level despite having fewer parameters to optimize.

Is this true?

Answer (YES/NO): NO